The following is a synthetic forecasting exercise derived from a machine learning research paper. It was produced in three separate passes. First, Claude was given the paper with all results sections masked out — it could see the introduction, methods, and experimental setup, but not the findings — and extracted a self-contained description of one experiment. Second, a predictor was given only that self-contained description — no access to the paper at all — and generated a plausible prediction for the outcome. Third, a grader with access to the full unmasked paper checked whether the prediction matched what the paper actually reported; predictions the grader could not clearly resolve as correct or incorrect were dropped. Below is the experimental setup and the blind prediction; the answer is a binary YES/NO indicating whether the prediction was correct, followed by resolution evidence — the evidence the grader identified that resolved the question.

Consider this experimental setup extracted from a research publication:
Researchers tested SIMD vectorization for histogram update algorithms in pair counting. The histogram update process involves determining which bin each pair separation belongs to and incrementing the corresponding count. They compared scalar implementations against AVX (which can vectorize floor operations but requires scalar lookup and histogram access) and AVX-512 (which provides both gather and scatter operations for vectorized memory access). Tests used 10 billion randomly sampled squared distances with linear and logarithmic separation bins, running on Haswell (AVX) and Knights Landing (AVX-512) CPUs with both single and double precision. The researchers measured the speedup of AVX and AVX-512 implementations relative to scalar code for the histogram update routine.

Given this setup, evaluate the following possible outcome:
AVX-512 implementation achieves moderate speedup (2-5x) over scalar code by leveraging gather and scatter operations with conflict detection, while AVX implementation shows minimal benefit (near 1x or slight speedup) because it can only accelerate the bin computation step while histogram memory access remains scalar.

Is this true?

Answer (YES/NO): NO